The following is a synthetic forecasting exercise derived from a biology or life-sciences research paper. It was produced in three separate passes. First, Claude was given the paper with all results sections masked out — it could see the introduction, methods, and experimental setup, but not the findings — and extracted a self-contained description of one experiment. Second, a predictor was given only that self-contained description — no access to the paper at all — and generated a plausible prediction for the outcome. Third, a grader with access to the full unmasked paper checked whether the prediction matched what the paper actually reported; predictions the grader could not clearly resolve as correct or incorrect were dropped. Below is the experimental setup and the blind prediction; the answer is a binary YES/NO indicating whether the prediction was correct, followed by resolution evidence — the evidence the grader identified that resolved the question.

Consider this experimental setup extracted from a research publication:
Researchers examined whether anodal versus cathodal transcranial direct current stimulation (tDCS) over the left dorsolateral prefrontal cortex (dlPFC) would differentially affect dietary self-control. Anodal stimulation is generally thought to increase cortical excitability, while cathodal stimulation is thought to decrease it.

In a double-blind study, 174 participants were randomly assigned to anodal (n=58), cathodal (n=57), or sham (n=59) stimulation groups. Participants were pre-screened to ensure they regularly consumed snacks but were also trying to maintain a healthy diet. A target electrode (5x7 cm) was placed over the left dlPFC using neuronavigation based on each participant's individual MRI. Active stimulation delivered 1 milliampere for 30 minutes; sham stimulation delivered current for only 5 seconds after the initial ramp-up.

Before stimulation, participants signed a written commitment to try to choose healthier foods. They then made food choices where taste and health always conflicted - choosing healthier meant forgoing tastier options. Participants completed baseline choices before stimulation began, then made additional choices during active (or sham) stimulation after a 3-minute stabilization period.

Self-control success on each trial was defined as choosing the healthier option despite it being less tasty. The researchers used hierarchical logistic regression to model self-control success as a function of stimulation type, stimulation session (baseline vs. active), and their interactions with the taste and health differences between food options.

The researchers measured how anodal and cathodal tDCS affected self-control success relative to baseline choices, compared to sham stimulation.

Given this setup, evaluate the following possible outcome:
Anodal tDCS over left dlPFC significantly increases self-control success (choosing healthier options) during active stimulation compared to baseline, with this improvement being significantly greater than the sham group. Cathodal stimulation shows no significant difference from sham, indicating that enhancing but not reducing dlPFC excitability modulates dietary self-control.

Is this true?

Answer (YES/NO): NO